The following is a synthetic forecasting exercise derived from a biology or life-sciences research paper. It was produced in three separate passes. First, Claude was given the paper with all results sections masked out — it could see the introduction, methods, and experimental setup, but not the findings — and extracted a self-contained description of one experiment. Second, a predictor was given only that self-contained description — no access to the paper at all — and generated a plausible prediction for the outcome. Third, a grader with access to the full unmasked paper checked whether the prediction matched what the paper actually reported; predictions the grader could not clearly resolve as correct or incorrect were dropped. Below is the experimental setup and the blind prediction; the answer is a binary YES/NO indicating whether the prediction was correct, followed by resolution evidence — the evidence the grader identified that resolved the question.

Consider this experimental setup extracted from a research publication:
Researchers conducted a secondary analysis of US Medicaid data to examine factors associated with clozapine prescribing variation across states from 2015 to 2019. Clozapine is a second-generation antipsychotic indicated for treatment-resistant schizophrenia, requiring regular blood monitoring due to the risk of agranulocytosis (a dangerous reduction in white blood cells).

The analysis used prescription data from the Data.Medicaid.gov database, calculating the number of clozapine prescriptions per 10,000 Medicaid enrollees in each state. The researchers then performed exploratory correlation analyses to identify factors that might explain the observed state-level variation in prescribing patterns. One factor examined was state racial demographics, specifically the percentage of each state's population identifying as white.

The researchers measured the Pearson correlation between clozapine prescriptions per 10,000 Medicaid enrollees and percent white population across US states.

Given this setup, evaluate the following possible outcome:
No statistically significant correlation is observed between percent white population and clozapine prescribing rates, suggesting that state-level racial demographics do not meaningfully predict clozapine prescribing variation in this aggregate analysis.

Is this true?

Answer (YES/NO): NO